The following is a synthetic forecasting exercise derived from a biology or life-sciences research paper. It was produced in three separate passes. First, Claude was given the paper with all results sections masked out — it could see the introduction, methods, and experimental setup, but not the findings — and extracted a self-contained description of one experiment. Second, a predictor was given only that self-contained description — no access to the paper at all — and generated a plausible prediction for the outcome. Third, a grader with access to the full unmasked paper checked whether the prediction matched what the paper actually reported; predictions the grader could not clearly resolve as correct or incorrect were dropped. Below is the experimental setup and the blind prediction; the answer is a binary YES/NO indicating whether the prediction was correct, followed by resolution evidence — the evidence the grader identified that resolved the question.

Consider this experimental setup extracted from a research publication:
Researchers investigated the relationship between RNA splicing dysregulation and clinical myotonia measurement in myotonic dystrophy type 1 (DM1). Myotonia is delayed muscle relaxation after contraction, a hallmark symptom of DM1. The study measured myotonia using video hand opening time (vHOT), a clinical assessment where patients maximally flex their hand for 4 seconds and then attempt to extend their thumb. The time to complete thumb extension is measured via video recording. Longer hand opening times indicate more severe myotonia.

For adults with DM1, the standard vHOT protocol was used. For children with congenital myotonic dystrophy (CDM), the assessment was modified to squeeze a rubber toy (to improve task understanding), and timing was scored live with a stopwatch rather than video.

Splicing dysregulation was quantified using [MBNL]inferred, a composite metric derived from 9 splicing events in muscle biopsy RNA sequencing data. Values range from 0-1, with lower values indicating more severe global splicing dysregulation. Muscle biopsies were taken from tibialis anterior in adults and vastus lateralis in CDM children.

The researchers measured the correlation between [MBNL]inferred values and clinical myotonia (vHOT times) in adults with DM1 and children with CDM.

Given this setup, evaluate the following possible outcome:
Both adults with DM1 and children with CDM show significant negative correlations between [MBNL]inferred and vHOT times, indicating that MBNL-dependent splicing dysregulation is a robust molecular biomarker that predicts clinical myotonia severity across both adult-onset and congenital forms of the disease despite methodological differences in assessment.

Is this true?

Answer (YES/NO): NO